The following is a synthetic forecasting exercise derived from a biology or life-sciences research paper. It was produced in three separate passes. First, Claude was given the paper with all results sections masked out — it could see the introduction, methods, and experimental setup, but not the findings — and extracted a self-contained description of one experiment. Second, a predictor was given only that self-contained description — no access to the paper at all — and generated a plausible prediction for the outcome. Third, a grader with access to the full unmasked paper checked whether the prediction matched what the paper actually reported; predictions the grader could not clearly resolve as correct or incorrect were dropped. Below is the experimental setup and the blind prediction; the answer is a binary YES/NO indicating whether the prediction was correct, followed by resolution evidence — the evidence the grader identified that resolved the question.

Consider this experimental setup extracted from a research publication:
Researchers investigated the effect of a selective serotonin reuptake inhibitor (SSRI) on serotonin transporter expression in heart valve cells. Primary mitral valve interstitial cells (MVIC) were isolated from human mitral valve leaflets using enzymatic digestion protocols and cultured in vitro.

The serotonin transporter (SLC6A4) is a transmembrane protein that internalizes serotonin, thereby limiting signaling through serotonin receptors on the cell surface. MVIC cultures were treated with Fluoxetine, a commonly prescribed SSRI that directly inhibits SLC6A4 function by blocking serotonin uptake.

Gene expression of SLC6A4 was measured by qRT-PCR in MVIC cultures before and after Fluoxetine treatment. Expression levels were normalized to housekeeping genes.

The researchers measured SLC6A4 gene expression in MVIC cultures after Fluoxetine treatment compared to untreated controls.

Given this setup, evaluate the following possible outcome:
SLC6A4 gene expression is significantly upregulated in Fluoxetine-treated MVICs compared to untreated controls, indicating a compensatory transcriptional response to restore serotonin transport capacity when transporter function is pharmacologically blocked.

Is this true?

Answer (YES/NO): NO